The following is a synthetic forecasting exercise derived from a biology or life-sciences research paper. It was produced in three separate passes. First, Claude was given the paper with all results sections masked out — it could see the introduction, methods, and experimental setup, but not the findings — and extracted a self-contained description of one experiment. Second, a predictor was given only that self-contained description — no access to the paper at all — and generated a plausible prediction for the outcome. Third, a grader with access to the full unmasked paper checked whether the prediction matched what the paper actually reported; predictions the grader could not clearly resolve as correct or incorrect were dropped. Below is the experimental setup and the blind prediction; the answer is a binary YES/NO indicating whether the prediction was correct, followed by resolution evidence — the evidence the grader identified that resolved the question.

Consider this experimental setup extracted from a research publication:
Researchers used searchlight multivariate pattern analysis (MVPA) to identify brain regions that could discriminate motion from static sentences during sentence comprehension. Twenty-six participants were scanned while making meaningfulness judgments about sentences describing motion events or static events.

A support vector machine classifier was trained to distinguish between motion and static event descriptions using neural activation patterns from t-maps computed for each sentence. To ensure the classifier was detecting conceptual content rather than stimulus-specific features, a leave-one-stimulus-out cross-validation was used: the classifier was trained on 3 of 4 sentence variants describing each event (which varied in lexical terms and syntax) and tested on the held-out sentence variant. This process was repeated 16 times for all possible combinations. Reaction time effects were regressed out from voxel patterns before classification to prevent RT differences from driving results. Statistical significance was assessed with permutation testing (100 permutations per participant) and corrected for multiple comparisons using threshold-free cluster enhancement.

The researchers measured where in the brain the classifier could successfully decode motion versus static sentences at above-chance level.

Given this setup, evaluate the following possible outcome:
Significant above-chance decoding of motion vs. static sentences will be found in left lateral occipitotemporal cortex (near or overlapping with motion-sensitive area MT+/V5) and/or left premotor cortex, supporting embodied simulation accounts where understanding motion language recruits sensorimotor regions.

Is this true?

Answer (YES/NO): YES